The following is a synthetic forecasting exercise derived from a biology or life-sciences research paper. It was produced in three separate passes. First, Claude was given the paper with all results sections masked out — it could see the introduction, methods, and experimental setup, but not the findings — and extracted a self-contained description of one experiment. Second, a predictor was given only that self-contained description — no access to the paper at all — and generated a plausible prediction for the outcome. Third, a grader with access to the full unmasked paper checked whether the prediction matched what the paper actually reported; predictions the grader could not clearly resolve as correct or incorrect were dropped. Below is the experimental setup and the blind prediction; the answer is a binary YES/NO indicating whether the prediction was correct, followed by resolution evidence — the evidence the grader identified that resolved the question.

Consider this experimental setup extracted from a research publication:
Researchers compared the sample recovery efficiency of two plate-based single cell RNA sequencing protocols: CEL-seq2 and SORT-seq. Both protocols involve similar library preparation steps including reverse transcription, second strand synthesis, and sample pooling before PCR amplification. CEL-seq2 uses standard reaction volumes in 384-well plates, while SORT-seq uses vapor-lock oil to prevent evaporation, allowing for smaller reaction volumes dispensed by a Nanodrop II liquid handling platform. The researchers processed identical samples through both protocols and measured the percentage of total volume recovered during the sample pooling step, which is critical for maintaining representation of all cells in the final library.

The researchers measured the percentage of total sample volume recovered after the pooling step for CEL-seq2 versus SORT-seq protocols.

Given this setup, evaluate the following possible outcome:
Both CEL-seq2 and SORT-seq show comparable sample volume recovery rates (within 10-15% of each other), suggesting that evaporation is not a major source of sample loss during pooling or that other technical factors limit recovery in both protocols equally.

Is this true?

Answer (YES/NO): NO